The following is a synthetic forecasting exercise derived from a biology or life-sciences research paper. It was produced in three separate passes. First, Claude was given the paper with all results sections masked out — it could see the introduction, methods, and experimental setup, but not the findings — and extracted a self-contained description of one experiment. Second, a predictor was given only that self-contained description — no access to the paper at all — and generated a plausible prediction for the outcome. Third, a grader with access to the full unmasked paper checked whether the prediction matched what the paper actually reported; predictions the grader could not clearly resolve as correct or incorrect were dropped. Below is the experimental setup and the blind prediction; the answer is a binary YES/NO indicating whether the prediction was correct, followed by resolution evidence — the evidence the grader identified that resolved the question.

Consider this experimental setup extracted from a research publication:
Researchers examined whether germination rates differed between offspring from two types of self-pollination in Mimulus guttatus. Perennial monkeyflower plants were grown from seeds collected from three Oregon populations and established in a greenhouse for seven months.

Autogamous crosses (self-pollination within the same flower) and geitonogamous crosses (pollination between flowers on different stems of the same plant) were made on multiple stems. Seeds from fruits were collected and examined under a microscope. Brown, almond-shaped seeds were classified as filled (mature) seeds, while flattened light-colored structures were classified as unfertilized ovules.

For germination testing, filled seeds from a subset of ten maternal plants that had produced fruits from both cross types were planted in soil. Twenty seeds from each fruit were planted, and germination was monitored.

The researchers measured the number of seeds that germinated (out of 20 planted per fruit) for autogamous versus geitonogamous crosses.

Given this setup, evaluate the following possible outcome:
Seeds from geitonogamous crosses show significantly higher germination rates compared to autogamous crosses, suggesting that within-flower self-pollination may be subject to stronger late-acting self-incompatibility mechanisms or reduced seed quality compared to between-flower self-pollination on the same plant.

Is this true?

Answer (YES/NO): NO